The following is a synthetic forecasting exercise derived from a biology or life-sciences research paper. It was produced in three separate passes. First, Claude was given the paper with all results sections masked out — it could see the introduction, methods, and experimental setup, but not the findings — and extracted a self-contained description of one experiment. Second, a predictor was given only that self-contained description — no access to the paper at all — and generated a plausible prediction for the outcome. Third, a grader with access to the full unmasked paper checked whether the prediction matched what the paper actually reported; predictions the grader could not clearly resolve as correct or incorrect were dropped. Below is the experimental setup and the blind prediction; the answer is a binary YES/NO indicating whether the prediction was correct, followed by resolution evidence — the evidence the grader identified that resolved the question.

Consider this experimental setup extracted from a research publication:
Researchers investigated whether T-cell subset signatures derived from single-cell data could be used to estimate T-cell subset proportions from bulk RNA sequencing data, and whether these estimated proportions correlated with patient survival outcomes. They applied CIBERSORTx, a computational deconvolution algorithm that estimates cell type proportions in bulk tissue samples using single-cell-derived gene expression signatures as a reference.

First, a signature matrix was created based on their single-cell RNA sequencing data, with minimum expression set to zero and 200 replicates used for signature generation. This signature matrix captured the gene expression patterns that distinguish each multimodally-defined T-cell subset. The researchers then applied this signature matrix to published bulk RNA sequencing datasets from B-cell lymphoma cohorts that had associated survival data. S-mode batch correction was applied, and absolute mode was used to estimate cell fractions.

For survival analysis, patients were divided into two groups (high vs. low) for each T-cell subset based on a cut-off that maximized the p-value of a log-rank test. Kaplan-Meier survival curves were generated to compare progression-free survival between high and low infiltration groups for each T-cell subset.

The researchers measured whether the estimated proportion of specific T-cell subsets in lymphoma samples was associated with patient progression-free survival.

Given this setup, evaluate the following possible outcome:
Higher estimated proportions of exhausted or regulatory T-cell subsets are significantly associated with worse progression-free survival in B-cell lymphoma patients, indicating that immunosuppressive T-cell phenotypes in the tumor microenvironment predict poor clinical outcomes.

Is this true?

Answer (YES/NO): NO